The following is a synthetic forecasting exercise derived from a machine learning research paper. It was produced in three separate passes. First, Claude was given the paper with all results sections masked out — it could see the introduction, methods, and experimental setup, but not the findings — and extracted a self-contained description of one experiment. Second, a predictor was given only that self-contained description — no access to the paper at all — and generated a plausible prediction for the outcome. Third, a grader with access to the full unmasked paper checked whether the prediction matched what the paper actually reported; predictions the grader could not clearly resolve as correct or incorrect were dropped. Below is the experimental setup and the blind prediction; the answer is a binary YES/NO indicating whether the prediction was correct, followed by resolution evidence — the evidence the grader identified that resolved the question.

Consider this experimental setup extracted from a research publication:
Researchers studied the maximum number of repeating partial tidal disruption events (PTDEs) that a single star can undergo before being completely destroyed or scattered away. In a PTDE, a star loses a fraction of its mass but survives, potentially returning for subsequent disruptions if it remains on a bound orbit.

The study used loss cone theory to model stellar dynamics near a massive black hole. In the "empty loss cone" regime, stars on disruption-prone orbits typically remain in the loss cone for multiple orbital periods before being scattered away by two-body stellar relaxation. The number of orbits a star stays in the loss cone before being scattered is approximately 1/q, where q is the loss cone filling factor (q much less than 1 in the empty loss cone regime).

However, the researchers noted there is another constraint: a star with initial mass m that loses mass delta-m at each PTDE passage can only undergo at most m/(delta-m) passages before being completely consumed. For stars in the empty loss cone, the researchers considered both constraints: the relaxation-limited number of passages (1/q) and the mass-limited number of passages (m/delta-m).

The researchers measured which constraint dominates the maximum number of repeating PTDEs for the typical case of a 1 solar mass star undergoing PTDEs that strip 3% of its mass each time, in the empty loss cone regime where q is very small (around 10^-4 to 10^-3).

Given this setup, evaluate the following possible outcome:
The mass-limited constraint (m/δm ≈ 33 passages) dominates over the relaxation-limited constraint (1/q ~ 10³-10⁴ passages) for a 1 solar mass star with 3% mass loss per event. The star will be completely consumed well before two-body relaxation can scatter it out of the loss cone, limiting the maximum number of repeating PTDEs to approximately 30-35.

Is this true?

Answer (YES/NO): YES